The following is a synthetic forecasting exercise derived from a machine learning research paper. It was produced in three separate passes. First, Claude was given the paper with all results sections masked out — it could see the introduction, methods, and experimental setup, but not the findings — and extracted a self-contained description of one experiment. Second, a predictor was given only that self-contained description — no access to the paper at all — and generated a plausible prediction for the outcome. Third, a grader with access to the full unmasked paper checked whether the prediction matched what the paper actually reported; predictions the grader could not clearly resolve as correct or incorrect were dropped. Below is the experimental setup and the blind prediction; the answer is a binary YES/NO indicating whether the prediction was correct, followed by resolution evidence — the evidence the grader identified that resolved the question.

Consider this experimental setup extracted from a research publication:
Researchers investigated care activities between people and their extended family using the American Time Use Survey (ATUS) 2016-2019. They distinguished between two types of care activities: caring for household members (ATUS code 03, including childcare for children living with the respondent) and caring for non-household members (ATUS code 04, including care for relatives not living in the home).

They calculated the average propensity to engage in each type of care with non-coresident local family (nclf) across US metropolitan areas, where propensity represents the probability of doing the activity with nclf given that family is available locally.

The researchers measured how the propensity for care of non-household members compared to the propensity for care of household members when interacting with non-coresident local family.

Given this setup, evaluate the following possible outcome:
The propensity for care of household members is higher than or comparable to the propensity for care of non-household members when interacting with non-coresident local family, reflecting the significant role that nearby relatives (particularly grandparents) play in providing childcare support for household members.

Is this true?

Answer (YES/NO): NO